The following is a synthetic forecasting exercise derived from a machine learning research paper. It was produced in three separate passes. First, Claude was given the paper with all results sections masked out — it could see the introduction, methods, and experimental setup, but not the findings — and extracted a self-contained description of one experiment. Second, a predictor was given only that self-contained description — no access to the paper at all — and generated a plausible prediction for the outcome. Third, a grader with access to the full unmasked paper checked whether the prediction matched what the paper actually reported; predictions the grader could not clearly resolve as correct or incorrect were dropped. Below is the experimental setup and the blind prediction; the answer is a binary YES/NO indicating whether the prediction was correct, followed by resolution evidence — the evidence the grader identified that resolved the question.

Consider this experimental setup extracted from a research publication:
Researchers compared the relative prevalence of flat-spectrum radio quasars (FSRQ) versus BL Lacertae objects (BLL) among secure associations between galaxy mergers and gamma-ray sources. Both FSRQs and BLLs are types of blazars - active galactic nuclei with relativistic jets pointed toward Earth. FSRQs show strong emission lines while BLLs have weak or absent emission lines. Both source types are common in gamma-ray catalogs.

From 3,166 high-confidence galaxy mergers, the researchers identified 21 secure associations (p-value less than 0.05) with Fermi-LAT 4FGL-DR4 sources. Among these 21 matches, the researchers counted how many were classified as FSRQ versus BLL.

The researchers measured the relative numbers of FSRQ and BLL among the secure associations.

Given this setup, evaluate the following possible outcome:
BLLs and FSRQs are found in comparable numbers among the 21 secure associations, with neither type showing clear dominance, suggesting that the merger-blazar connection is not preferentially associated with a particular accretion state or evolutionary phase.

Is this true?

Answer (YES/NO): YES